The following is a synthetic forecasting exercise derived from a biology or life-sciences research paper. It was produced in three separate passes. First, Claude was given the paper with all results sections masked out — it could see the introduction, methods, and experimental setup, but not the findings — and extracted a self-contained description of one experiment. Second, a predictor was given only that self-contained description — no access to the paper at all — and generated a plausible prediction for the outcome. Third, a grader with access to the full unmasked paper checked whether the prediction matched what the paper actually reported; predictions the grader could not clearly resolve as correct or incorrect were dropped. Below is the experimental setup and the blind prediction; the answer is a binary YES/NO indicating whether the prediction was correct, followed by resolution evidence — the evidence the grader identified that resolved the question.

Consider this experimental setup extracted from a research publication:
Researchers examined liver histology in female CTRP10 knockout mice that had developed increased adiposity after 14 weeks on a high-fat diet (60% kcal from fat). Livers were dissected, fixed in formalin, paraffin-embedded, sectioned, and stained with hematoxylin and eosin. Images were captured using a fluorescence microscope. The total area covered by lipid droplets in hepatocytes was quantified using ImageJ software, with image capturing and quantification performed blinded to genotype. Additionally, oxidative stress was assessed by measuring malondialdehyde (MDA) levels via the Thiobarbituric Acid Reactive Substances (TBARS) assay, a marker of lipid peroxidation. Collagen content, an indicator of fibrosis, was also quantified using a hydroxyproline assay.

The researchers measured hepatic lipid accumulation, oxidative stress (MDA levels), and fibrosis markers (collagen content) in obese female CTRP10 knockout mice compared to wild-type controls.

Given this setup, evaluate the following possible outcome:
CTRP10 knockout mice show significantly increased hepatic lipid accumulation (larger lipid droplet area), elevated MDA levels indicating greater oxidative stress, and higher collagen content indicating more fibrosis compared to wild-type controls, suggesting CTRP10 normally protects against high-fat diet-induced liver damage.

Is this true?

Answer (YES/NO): NO